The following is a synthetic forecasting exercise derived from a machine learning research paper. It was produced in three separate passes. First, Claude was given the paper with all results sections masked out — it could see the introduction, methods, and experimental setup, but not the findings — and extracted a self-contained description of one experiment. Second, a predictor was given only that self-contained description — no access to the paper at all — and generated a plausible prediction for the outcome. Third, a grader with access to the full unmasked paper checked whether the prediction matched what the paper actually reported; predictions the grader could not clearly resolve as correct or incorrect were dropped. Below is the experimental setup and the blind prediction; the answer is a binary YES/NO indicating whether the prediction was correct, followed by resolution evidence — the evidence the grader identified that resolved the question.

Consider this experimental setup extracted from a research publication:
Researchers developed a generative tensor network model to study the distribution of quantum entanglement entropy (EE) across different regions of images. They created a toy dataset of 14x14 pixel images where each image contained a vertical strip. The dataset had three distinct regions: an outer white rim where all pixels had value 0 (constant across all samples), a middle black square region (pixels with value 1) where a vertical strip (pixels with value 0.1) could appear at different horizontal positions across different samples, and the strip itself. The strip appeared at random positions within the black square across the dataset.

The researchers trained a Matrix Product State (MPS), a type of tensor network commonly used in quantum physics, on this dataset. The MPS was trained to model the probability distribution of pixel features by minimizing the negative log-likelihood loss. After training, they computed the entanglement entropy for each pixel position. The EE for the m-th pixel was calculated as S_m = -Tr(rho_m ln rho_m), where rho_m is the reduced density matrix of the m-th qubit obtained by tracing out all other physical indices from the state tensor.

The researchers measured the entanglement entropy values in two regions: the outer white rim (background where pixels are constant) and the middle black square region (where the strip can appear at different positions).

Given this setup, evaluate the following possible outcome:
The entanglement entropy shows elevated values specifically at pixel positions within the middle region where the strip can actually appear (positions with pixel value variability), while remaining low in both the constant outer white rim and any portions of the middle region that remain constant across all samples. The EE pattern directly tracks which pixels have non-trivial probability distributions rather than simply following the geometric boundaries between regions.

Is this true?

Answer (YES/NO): YES